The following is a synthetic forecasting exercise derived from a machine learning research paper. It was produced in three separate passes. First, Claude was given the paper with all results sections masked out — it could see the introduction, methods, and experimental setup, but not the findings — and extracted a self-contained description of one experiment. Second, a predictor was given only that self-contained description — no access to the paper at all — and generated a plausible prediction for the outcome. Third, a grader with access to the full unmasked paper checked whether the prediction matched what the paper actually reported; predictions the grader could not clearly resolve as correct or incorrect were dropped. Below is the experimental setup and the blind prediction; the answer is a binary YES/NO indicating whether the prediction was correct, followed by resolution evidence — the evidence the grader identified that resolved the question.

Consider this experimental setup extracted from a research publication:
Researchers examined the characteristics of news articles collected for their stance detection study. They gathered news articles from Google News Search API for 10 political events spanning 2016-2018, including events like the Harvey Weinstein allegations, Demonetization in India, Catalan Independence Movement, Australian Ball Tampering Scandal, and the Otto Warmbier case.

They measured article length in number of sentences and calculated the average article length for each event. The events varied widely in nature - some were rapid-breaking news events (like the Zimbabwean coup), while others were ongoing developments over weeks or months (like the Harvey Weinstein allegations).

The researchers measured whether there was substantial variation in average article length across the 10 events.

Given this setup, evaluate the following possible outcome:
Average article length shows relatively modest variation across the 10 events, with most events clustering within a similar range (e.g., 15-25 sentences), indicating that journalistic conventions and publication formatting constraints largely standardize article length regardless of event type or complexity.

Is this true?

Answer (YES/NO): NO